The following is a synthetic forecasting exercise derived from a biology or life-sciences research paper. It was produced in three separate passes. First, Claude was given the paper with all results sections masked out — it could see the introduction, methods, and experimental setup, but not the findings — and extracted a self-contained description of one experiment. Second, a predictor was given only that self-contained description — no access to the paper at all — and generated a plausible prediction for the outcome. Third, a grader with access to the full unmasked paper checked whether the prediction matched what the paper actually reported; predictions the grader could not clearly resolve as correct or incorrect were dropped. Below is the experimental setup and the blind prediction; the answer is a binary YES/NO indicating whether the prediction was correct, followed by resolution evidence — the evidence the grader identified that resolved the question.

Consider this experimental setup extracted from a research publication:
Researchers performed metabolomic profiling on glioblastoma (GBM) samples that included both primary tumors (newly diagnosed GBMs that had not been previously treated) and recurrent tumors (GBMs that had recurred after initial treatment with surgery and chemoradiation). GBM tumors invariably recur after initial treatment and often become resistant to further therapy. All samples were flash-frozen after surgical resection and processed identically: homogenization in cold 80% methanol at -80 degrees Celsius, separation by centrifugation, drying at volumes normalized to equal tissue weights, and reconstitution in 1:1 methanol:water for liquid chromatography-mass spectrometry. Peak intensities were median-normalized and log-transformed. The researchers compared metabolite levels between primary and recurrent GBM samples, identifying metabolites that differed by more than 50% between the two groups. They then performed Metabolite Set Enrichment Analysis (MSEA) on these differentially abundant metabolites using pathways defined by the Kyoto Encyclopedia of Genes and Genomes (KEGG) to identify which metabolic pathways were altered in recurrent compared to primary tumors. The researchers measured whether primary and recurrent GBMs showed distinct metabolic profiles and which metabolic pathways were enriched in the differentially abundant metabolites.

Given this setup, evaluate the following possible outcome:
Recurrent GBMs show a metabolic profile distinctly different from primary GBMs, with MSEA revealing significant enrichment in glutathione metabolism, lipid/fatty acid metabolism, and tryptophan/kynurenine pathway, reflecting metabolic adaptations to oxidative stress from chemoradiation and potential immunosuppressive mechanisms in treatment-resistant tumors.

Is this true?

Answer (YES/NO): NO